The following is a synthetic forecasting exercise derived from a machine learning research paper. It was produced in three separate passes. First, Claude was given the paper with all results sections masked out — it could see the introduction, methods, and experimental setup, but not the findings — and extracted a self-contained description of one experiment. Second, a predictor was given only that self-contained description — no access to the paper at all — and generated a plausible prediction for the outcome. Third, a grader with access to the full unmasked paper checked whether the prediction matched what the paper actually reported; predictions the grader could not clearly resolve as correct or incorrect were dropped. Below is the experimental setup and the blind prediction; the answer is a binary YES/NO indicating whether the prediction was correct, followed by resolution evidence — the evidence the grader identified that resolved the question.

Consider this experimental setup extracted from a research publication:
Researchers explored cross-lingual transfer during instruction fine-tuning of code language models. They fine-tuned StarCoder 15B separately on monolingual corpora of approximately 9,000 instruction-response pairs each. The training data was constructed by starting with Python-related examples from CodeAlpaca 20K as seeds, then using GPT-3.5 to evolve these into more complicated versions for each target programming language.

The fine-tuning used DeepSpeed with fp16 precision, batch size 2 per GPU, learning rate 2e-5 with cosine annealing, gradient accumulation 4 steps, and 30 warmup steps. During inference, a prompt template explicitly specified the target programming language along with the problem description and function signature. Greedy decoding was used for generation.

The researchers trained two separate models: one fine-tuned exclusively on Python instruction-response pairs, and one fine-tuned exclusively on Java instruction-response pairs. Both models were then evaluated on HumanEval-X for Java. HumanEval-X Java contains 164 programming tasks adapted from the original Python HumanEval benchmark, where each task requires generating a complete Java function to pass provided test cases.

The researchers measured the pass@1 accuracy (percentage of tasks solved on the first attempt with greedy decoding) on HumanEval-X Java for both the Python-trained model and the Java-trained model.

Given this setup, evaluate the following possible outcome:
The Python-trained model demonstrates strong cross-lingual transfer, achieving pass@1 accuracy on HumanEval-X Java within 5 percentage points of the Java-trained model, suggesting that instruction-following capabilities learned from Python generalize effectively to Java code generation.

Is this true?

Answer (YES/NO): YES